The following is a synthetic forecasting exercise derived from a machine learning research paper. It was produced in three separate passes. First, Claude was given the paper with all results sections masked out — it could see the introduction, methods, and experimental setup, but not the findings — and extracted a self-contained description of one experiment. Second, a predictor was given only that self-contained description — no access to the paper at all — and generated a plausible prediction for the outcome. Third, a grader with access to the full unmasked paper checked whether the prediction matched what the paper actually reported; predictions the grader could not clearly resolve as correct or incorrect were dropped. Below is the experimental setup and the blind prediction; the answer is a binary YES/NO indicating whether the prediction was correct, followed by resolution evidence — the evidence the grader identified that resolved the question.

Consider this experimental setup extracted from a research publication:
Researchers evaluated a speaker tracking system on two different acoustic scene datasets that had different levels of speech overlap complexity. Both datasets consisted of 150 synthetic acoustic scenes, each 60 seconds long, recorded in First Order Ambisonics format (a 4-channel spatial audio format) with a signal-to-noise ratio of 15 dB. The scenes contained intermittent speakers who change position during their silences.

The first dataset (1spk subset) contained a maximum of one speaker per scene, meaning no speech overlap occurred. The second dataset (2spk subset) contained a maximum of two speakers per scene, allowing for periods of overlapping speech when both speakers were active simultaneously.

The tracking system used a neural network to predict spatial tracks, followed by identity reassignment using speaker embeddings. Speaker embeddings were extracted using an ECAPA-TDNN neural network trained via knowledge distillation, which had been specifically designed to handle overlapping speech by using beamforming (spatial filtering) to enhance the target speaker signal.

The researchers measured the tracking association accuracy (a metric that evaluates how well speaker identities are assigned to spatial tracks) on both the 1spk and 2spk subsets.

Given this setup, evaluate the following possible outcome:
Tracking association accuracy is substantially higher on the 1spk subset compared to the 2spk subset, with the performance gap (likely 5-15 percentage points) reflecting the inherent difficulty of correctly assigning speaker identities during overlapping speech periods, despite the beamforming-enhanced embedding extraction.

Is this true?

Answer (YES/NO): NO